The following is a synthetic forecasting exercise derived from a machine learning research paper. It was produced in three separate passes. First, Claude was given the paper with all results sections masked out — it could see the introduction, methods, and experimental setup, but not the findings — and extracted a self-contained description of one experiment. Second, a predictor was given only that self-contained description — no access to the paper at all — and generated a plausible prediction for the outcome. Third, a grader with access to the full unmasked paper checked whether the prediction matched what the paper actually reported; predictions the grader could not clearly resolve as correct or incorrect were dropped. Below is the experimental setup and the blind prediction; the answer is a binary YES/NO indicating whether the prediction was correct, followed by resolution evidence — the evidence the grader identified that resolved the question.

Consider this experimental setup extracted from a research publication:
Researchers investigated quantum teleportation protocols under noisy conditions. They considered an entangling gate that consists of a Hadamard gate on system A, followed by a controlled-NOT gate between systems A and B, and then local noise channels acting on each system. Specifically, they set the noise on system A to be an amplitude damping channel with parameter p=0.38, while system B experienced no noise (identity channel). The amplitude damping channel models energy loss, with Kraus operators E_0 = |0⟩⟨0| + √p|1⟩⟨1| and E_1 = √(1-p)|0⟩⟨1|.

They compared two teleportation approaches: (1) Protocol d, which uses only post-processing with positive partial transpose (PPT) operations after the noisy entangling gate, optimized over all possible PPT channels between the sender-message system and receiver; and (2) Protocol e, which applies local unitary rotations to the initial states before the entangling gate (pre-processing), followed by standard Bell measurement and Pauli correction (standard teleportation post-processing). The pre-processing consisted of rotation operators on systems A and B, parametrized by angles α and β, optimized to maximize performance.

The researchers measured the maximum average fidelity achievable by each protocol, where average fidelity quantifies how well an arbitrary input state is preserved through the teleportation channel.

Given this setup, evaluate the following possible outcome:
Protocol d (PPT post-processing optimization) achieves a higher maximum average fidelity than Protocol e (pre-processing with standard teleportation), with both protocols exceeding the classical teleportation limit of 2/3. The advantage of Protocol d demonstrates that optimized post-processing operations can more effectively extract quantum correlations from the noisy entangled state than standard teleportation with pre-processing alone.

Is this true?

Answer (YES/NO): NO